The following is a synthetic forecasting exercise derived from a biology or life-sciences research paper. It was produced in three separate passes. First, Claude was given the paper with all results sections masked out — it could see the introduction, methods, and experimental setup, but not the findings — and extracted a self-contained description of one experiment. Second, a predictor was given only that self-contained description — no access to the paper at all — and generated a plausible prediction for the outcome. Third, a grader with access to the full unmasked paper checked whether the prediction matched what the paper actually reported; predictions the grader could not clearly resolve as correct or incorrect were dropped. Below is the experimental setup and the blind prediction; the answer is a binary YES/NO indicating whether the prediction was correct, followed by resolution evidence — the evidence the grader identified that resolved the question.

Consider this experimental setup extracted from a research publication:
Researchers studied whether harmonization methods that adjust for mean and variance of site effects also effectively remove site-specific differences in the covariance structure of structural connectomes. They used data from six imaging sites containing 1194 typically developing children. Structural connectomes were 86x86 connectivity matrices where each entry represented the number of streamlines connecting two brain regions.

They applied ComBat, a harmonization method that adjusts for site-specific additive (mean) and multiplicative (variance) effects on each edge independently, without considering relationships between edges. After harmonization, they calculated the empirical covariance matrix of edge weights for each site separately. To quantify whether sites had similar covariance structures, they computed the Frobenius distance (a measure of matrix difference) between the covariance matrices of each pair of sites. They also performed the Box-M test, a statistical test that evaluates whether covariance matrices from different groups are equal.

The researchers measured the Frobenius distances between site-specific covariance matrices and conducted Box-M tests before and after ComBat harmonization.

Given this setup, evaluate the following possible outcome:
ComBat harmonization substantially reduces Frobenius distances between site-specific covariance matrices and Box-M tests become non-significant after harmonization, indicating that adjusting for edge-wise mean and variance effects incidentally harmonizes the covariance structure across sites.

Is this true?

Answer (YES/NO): NO